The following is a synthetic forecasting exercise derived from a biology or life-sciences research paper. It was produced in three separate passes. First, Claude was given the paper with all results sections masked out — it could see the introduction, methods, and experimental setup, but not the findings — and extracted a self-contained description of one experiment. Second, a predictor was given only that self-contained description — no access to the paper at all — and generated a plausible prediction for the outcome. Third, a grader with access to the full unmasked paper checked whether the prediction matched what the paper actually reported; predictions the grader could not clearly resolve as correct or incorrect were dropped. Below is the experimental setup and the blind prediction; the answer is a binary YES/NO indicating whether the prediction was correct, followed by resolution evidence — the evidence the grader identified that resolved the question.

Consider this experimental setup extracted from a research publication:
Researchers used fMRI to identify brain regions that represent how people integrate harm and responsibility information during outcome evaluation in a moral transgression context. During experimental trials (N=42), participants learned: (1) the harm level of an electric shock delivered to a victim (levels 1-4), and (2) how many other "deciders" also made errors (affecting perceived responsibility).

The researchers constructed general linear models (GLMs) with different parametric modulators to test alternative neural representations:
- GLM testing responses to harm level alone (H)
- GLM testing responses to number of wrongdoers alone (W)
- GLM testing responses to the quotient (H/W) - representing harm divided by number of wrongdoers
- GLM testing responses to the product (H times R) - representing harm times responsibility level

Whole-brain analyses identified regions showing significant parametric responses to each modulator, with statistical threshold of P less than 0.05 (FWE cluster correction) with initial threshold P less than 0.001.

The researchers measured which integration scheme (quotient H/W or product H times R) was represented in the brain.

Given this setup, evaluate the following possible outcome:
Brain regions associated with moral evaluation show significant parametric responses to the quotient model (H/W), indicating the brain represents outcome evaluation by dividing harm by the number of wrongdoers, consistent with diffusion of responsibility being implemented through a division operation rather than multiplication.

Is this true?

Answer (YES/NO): YES